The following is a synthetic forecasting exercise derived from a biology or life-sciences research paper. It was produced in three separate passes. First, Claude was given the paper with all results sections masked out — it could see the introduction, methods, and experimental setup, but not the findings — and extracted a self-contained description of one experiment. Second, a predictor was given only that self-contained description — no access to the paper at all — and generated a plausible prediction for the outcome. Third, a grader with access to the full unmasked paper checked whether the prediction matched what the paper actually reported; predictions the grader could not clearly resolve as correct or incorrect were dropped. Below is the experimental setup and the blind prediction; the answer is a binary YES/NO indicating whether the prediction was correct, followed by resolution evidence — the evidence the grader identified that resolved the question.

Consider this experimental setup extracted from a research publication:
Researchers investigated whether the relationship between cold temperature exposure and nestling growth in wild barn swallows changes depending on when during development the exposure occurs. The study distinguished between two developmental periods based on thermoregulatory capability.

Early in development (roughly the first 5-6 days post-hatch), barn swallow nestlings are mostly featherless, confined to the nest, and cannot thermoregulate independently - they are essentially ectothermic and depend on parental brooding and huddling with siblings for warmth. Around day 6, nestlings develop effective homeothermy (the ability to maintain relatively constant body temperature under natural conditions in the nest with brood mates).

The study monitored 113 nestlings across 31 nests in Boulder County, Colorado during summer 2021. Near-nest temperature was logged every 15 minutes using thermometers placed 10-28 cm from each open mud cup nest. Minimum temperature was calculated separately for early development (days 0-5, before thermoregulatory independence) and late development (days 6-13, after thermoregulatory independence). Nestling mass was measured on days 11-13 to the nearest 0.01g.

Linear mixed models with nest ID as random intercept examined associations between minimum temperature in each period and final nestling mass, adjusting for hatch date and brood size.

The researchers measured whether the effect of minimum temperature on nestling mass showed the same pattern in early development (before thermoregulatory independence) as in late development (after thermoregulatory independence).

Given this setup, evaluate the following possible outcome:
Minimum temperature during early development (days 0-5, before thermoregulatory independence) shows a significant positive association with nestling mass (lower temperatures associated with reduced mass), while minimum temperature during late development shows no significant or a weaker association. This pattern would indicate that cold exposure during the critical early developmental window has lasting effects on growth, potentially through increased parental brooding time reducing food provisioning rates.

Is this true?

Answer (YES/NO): YES